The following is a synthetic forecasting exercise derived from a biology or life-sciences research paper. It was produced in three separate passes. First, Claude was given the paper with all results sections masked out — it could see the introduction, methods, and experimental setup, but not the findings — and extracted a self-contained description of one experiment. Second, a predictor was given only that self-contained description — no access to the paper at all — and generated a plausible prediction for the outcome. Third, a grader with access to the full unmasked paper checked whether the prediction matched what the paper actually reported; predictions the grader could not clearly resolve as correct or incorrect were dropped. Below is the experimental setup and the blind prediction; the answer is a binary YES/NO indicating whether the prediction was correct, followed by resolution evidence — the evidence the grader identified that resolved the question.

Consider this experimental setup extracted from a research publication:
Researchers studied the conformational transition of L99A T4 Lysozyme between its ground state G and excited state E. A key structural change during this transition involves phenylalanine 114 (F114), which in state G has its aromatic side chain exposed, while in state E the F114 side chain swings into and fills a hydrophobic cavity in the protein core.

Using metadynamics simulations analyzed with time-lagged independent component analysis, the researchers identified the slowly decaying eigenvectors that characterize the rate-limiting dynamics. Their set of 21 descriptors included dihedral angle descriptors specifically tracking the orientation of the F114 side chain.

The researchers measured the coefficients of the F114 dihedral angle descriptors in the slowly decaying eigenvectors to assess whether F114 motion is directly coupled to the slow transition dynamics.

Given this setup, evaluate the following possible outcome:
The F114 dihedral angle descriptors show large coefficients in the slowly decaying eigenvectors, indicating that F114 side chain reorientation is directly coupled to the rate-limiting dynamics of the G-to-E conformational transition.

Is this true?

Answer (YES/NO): YES